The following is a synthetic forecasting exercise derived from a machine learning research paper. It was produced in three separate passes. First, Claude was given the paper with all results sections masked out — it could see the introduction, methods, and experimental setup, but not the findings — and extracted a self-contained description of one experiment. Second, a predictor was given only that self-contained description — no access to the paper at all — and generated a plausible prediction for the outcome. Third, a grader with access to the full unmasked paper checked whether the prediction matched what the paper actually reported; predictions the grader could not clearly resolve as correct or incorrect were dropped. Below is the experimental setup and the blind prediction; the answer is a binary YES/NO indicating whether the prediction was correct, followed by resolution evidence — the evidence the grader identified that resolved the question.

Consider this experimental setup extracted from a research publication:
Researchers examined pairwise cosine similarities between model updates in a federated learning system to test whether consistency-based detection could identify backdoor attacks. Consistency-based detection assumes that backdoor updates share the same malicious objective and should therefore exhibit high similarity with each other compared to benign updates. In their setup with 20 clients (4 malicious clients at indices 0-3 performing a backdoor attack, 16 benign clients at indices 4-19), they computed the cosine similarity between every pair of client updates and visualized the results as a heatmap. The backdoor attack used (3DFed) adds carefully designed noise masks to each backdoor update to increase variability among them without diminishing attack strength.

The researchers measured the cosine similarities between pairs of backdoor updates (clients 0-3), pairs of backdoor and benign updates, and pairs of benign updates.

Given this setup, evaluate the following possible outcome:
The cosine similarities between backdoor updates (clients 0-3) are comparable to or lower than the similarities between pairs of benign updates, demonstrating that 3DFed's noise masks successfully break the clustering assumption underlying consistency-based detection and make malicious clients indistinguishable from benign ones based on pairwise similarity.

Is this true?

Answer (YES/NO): YES